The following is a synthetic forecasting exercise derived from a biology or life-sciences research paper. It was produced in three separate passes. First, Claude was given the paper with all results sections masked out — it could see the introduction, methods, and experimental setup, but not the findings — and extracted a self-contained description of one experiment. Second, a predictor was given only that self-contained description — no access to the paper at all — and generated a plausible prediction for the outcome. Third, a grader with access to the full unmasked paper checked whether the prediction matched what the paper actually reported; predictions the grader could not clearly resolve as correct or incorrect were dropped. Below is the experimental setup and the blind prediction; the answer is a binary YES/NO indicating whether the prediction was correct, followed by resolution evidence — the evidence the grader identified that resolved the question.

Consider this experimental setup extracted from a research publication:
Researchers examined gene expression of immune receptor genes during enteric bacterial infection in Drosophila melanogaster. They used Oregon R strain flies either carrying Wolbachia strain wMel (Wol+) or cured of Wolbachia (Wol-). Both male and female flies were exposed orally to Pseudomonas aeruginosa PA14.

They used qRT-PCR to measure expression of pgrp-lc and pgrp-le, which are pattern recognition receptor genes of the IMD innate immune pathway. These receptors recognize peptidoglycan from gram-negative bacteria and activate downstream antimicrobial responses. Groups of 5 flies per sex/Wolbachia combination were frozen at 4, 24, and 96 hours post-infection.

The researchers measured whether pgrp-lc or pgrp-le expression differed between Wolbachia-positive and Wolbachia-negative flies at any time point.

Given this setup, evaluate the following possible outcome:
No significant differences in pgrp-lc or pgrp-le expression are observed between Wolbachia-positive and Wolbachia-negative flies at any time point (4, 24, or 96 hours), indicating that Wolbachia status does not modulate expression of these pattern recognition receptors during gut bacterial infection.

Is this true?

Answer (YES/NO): NO